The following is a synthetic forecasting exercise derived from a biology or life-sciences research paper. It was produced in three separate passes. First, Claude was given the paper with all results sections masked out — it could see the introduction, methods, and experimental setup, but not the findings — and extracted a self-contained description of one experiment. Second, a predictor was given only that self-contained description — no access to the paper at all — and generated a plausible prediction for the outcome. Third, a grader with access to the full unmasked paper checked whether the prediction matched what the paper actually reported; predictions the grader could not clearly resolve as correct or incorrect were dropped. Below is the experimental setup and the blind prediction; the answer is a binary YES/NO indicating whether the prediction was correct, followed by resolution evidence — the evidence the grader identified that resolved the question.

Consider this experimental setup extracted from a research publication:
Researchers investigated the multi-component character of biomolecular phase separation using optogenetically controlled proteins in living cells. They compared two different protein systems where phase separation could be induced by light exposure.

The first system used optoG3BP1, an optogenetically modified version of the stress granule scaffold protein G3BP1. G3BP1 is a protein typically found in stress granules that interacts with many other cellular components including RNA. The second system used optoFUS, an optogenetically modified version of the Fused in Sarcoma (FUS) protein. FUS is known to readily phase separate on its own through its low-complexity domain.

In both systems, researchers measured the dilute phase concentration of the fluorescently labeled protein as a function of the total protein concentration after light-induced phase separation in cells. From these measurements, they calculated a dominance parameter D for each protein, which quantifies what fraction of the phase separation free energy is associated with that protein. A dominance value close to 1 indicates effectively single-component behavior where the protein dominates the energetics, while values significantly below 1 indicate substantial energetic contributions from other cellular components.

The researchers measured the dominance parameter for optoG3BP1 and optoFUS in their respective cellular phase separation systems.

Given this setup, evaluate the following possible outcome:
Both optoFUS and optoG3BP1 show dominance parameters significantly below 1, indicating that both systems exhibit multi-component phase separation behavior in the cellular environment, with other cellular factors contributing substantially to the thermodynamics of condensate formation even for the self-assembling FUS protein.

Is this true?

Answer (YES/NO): NO